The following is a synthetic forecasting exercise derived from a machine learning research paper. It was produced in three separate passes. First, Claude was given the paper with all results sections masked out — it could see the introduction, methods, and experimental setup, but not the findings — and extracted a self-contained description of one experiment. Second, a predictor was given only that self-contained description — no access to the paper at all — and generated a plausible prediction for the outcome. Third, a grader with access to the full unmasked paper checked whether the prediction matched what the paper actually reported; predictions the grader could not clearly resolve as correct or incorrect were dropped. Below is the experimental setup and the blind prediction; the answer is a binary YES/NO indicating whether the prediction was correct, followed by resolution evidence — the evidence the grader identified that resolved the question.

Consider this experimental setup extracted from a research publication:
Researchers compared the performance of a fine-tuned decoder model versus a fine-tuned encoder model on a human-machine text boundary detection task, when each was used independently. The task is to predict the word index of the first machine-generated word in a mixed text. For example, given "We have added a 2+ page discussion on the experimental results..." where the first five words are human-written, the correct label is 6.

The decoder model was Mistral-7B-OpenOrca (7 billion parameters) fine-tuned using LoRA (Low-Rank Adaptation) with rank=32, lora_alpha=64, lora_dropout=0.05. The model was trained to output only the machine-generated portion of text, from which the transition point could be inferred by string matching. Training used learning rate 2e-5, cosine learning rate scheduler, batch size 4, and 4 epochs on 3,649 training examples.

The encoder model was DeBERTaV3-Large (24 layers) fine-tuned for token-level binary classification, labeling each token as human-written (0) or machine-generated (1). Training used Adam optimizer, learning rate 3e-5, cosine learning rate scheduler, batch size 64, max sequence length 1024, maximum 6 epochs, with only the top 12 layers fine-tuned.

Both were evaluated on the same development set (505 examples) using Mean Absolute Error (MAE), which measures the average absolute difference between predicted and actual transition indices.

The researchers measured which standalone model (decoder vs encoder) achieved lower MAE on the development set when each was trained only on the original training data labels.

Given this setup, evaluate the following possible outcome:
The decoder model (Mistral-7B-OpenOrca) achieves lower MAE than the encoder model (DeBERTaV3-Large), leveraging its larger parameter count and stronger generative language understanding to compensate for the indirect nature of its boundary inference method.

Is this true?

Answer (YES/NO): NO